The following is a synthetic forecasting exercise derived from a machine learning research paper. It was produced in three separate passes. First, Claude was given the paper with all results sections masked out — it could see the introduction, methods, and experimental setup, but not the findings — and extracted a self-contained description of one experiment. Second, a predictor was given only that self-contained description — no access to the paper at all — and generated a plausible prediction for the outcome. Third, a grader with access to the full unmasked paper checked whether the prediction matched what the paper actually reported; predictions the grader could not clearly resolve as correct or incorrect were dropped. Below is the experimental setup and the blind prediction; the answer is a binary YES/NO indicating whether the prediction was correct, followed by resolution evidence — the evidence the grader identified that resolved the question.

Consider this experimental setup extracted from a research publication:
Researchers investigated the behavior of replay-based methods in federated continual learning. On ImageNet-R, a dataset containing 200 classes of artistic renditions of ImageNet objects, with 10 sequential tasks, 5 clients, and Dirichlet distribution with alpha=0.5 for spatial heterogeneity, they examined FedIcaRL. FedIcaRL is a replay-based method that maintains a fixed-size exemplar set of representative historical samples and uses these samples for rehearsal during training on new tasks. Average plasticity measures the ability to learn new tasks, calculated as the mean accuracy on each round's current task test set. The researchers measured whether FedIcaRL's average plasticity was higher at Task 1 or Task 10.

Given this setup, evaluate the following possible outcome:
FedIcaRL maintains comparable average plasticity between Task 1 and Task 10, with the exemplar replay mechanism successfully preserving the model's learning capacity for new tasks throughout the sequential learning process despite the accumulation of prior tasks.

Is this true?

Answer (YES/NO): NO